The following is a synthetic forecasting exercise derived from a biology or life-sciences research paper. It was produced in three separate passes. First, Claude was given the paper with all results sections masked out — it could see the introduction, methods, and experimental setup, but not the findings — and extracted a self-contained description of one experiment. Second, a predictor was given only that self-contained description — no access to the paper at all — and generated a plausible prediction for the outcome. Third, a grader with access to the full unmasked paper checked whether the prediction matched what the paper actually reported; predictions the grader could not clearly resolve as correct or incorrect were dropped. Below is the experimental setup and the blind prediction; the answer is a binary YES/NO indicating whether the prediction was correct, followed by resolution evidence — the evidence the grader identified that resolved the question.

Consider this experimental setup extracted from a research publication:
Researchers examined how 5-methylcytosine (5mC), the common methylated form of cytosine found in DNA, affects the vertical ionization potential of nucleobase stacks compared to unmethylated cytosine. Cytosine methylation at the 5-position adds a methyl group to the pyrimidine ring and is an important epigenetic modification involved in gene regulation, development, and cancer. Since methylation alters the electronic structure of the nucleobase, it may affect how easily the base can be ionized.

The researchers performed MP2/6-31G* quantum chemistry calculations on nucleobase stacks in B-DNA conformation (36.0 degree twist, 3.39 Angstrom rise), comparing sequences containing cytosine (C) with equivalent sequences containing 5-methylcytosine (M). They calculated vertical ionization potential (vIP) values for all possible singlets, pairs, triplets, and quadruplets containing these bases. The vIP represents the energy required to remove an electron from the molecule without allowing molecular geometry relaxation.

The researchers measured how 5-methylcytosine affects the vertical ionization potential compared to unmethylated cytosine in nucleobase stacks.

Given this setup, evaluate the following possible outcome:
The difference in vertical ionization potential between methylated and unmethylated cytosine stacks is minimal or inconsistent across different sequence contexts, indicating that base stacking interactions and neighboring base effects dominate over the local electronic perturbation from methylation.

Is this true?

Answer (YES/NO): NO